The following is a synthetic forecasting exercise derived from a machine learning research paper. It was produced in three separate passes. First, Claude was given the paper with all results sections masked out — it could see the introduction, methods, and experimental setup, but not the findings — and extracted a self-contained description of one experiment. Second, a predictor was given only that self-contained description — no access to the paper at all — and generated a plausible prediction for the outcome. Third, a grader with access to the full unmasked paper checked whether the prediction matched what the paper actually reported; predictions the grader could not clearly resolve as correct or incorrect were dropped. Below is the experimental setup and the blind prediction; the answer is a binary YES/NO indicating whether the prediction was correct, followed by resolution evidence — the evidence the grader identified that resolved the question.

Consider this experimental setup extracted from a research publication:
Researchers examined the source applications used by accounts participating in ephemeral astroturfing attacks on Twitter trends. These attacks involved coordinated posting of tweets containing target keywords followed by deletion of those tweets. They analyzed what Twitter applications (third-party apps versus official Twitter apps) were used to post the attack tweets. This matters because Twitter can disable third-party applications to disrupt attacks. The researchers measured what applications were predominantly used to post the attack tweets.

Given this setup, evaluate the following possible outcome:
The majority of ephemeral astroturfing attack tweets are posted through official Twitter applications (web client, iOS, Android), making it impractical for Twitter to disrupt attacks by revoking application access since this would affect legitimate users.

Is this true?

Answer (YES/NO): YES